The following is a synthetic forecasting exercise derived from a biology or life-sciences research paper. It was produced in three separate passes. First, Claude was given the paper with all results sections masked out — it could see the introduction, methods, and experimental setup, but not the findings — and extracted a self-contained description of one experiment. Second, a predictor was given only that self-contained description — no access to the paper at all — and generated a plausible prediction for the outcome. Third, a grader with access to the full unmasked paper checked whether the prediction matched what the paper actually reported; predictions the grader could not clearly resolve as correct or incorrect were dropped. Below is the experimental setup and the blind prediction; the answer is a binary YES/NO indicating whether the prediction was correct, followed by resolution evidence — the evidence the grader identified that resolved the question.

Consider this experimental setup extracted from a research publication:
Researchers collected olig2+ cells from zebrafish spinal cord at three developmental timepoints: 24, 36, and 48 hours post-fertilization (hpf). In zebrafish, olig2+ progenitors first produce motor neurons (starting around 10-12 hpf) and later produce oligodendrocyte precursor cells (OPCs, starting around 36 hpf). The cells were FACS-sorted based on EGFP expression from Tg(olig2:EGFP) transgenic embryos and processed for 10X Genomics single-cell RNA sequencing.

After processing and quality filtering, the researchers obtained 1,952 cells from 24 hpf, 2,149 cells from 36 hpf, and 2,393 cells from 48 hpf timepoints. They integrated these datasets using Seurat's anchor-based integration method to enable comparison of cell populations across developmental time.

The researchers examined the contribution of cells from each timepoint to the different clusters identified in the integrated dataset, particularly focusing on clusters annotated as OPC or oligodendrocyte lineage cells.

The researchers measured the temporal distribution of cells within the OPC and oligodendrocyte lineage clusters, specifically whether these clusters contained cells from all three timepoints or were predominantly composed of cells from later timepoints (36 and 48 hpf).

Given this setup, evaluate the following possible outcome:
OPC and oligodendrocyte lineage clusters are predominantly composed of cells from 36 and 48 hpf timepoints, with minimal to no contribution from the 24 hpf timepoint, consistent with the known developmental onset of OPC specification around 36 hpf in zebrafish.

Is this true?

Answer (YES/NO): NO